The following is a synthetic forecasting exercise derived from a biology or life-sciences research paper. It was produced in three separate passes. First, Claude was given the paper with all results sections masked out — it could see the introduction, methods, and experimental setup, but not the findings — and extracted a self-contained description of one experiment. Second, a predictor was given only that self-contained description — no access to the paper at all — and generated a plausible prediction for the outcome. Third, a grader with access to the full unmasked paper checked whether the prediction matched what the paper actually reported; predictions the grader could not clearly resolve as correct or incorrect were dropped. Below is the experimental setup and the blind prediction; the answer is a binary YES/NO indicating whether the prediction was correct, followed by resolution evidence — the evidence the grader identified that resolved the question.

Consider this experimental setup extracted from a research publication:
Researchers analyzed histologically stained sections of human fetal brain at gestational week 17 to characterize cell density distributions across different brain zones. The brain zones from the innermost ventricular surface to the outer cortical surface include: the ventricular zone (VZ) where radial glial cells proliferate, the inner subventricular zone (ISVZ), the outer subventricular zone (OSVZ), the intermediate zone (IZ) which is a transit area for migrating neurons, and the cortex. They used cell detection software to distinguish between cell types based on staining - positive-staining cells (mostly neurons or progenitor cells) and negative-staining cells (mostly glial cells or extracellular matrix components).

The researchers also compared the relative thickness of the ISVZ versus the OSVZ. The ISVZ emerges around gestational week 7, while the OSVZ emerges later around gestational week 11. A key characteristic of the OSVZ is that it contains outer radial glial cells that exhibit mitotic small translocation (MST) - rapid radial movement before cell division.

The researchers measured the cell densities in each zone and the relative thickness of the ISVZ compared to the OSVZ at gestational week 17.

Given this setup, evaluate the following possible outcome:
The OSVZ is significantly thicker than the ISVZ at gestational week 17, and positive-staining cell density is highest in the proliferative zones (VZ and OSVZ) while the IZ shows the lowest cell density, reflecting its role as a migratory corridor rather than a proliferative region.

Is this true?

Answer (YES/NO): NO